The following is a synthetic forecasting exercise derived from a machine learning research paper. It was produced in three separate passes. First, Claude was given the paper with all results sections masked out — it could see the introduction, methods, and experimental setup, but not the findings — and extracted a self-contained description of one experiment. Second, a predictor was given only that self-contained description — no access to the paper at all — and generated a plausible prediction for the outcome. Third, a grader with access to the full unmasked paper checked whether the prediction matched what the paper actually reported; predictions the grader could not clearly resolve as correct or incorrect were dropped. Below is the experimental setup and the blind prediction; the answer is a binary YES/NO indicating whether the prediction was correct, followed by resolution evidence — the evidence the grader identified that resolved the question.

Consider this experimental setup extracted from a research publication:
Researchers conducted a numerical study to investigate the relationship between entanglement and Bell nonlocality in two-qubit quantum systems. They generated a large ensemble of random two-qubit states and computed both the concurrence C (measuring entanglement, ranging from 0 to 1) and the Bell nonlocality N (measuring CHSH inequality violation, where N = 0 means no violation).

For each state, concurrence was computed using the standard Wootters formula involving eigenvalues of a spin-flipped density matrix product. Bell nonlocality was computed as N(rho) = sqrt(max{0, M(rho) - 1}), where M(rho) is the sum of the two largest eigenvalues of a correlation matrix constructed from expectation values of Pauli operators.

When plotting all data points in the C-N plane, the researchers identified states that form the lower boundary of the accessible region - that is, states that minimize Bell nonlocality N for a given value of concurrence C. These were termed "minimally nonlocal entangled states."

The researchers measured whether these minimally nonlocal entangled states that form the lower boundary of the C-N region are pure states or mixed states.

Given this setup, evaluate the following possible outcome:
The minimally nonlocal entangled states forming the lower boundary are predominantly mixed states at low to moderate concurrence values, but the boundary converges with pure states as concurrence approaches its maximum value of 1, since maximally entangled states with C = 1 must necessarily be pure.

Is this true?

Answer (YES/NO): YES